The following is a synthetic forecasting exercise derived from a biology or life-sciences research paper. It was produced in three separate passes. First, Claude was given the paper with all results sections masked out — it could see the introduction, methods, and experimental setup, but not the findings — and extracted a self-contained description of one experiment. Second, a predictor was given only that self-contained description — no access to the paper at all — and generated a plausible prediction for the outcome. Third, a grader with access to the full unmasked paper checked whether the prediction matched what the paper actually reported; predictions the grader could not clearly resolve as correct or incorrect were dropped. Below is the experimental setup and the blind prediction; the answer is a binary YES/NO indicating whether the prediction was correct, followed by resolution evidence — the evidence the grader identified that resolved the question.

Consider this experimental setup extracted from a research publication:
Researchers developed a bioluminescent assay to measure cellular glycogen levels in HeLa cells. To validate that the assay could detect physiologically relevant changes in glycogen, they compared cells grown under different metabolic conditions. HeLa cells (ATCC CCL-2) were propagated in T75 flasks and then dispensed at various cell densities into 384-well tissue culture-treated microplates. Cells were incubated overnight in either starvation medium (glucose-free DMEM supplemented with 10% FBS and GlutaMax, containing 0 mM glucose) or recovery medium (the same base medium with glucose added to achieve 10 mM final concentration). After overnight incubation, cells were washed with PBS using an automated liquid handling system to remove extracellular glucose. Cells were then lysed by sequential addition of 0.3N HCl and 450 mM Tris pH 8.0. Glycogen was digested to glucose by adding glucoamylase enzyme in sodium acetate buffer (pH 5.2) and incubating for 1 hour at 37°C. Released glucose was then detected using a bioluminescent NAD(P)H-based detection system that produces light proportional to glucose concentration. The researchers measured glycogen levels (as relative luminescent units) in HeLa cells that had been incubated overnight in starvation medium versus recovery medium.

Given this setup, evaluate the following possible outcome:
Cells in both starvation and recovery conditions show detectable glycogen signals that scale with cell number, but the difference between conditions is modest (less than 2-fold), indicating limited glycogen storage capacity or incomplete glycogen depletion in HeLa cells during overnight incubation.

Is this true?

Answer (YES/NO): NO